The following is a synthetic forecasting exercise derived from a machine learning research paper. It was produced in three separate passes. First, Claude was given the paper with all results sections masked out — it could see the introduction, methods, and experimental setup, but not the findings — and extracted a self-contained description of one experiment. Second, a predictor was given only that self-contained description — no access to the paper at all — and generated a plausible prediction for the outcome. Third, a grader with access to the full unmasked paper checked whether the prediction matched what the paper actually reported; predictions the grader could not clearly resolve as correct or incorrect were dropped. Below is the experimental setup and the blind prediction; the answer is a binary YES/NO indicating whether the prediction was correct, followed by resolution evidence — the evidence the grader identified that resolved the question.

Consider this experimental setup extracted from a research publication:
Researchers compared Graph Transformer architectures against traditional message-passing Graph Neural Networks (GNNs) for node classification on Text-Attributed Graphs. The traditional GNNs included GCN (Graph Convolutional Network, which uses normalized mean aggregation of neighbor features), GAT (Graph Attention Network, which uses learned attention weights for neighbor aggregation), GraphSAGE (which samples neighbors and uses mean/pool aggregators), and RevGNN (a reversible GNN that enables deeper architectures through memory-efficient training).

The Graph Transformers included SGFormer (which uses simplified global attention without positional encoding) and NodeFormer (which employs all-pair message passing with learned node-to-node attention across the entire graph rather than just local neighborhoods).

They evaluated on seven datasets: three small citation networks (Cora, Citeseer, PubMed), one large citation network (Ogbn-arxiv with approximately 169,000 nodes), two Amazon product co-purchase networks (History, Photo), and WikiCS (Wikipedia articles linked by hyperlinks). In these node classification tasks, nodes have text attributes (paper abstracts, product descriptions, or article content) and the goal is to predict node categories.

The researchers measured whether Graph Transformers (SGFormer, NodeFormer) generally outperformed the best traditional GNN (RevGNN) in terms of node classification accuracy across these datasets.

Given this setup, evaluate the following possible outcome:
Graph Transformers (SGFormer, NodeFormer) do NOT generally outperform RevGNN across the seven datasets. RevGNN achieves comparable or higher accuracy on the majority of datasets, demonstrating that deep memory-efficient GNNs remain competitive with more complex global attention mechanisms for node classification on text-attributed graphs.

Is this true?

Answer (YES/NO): YES